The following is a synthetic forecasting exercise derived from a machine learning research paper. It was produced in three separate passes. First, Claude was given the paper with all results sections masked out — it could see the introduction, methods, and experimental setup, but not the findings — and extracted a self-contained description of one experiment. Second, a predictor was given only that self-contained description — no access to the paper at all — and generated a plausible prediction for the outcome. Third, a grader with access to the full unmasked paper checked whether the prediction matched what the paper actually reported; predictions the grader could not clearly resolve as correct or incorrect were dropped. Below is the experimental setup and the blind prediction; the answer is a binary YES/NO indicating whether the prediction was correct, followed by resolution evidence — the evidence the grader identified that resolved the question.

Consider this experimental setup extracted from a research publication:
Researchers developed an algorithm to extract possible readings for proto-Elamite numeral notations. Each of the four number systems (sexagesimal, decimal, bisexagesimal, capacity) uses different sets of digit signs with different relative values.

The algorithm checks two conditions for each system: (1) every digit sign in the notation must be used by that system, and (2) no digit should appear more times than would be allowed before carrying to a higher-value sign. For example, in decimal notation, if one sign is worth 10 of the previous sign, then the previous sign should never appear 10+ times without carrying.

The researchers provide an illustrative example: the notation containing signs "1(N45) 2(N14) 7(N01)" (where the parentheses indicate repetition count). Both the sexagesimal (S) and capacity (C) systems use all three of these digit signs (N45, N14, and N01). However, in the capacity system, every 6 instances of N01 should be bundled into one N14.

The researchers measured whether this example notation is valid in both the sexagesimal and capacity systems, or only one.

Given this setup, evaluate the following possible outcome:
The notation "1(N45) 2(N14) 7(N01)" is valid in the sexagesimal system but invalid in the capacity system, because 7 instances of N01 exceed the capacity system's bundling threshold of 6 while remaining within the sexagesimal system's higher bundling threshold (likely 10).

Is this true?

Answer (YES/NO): YES